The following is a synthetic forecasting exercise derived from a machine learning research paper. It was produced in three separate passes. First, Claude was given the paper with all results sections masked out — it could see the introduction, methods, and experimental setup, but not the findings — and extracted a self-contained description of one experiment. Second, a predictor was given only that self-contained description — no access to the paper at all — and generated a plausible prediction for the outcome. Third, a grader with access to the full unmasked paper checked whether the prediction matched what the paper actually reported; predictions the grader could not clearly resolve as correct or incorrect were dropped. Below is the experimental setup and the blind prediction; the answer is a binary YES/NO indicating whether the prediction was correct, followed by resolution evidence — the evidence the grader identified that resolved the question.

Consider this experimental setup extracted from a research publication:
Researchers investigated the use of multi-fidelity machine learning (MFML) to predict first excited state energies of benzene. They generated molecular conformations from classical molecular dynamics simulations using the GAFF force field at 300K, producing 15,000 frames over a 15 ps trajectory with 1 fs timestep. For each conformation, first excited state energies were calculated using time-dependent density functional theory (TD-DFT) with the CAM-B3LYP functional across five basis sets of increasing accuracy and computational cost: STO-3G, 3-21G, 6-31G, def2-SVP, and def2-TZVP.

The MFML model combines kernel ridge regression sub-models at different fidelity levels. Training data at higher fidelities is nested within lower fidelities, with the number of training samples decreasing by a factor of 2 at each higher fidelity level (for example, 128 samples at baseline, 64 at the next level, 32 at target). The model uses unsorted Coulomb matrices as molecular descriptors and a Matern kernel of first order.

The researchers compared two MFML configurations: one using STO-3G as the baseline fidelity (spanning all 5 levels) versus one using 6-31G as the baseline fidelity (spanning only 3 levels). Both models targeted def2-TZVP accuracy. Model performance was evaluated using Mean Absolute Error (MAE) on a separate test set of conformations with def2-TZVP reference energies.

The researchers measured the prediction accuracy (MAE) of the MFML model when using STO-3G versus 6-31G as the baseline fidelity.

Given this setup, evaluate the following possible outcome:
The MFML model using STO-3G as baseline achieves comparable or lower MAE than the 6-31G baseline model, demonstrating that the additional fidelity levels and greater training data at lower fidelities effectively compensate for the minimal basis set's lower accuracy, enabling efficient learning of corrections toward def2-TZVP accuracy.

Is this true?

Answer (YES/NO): YES